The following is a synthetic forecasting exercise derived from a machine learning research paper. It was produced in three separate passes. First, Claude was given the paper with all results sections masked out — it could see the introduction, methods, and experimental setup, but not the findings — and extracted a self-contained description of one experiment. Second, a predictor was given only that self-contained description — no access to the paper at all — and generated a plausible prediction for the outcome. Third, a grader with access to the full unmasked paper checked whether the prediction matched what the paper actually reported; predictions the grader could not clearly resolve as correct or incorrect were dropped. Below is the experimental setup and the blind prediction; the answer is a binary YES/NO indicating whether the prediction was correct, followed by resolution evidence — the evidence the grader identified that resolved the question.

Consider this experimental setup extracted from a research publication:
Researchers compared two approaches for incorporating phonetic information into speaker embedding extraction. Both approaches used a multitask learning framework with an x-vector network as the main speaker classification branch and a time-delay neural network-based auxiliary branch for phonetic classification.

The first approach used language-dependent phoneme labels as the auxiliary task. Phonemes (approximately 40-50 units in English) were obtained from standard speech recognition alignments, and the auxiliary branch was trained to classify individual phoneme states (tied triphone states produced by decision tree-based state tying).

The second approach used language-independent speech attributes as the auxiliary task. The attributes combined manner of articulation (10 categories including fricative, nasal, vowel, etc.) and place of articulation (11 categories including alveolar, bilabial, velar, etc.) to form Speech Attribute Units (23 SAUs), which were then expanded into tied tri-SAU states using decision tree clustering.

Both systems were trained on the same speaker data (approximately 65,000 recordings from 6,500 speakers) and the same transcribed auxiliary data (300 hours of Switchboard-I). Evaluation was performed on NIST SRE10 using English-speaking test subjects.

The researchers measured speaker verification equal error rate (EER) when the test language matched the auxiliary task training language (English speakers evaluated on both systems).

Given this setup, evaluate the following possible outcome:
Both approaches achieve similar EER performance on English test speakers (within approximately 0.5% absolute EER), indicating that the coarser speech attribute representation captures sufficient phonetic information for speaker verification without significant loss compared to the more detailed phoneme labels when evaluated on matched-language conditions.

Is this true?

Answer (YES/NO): YES